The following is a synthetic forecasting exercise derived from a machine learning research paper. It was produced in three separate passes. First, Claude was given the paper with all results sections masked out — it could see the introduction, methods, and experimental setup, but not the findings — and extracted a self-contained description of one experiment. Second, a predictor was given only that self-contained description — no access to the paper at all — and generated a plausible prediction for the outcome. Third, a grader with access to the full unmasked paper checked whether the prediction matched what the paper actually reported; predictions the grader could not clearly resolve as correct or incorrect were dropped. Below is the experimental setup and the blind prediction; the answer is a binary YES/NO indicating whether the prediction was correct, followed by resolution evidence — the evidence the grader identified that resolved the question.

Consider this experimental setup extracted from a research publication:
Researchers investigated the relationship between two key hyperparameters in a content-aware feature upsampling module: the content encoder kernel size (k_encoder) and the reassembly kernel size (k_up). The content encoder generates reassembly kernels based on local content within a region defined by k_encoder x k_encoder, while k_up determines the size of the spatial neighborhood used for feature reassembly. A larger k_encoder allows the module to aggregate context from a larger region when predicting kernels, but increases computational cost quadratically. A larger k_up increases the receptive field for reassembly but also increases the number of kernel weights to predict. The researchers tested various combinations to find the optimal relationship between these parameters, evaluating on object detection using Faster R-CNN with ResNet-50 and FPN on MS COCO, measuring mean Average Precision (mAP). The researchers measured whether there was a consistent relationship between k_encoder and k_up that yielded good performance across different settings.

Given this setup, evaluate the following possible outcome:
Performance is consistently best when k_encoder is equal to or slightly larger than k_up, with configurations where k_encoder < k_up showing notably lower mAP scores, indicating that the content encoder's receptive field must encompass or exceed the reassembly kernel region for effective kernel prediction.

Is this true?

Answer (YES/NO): NO